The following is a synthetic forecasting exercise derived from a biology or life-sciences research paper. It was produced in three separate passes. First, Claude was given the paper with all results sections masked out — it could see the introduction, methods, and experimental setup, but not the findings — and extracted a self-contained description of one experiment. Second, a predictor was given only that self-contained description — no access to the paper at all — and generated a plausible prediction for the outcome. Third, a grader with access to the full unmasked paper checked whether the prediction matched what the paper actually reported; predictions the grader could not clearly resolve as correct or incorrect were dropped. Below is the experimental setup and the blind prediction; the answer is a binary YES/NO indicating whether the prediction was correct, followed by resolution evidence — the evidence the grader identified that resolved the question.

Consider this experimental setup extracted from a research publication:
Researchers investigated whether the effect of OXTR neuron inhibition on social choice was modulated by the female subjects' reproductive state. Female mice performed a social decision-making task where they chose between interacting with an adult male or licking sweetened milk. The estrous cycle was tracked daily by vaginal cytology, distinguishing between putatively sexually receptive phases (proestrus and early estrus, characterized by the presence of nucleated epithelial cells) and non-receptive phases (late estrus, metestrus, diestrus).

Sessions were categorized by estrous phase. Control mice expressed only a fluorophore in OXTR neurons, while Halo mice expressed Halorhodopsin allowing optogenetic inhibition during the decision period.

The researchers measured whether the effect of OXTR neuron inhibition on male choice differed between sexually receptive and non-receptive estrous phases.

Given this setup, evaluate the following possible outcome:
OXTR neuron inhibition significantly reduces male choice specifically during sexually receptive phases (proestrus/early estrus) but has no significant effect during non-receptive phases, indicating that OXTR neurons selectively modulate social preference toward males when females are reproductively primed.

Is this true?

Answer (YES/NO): NO